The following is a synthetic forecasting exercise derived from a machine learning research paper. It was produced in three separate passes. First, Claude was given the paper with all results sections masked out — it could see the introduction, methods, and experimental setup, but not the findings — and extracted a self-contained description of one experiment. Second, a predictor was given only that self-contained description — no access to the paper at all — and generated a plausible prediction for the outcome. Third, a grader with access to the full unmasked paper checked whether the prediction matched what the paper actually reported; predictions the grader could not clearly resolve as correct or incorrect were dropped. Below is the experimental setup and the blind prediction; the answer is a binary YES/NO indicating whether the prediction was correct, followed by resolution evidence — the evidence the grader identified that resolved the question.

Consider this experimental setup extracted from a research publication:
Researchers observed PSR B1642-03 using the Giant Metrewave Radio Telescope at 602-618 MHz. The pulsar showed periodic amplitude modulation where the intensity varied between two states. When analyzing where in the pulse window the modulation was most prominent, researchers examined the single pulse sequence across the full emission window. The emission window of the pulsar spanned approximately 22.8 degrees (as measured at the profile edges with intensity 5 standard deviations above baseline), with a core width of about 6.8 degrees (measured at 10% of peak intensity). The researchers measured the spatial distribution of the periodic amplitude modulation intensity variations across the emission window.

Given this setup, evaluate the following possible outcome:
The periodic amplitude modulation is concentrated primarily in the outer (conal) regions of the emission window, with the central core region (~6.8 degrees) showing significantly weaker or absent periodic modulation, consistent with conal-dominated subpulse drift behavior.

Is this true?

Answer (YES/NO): NO